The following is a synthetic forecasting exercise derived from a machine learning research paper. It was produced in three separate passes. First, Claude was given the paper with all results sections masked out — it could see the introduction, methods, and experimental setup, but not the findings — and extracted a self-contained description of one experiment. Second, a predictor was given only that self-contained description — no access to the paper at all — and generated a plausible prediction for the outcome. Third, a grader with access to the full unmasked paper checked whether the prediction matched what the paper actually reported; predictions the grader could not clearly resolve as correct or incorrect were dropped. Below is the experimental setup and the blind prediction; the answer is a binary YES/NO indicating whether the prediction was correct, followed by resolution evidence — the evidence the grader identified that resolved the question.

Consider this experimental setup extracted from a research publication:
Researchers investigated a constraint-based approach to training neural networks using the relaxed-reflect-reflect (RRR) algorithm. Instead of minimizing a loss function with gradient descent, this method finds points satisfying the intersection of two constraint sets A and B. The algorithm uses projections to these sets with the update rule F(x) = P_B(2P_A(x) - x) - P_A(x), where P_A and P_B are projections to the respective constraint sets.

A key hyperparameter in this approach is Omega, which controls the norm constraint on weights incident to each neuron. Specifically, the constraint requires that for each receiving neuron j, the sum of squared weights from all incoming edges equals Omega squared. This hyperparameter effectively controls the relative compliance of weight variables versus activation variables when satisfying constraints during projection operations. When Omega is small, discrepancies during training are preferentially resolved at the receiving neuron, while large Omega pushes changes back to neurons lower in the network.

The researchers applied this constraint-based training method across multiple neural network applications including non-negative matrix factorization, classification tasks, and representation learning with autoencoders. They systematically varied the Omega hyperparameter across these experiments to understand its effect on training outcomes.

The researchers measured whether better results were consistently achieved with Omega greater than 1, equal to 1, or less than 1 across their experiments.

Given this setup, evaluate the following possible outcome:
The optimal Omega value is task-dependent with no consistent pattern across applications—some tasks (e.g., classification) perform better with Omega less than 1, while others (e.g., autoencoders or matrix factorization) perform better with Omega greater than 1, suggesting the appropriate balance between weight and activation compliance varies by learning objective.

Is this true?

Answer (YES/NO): NO